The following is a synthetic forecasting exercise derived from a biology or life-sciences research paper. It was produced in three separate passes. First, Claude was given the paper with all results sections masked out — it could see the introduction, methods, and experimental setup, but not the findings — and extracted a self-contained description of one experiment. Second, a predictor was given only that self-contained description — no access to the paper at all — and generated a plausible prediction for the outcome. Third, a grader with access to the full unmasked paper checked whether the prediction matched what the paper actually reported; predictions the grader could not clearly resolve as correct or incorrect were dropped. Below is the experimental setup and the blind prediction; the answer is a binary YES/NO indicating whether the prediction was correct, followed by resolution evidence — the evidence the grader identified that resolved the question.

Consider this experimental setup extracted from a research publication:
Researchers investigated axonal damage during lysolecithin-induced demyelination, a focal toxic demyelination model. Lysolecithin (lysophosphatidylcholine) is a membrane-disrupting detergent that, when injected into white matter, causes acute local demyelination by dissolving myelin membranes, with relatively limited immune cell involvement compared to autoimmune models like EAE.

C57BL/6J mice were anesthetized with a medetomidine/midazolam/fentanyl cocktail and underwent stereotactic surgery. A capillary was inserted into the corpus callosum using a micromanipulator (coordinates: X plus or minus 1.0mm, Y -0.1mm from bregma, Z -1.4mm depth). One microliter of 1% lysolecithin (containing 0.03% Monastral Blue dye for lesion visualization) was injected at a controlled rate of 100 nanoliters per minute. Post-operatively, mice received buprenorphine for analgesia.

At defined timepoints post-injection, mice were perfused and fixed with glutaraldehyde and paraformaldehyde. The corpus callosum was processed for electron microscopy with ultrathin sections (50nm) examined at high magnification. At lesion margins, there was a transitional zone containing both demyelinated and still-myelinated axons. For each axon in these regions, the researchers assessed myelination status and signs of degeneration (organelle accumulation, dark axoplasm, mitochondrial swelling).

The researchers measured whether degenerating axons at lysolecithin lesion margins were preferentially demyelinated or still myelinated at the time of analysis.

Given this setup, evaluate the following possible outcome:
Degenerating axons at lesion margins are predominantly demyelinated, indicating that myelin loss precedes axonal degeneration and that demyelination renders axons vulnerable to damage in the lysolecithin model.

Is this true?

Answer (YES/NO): NO